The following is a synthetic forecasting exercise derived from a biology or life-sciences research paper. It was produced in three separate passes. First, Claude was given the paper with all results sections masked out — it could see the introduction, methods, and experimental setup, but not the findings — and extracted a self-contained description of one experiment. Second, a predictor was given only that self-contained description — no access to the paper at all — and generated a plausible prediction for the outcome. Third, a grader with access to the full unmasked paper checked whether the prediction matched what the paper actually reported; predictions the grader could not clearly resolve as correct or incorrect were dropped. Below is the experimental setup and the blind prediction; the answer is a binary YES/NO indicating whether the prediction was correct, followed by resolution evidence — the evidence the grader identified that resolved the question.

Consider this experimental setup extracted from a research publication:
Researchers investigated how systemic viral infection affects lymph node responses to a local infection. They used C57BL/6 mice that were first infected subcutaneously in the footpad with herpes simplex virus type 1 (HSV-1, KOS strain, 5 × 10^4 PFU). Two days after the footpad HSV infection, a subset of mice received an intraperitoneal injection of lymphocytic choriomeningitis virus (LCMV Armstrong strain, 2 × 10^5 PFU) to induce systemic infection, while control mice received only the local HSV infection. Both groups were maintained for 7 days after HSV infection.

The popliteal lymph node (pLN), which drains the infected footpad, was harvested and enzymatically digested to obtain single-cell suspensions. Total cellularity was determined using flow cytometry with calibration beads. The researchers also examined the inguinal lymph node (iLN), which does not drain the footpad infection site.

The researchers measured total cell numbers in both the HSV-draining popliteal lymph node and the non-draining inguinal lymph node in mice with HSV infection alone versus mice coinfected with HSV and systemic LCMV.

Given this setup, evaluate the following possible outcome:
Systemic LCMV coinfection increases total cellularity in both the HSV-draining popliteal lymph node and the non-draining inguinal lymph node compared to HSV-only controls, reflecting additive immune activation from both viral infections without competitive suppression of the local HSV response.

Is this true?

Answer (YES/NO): NO